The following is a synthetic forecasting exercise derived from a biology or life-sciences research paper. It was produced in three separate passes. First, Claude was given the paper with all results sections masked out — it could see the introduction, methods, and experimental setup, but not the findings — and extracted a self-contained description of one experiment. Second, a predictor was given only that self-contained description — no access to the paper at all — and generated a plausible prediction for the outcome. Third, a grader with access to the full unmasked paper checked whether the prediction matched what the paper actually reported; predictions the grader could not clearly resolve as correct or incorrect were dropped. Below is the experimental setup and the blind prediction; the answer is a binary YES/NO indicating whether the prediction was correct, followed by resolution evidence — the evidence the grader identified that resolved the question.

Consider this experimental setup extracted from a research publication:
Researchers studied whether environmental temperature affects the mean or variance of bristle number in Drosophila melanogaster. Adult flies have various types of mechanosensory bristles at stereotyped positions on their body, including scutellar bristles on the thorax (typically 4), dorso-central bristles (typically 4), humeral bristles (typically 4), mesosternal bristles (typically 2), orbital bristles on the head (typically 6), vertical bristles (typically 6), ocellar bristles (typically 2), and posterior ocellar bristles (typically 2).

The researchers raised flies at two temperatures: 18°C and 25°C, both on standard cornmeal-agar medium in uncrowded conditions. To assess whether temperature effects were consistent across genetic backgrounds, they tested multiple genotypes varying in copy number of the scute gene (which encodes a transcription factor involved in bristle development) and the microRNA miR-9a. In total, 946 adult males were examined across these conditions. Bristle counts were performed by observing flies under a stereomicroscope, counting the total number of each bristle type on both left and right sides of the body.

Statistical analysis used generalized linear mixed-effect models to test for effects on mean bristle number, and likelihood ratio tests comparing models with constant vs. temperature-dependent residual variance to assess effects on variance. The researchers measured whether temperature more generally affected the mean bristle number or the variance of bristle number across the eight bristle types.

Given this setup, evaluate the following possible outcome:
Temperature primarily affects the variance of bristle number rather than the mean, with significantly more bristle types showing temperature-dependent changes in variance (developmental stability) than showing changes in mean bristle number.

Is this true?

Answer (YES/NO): YES